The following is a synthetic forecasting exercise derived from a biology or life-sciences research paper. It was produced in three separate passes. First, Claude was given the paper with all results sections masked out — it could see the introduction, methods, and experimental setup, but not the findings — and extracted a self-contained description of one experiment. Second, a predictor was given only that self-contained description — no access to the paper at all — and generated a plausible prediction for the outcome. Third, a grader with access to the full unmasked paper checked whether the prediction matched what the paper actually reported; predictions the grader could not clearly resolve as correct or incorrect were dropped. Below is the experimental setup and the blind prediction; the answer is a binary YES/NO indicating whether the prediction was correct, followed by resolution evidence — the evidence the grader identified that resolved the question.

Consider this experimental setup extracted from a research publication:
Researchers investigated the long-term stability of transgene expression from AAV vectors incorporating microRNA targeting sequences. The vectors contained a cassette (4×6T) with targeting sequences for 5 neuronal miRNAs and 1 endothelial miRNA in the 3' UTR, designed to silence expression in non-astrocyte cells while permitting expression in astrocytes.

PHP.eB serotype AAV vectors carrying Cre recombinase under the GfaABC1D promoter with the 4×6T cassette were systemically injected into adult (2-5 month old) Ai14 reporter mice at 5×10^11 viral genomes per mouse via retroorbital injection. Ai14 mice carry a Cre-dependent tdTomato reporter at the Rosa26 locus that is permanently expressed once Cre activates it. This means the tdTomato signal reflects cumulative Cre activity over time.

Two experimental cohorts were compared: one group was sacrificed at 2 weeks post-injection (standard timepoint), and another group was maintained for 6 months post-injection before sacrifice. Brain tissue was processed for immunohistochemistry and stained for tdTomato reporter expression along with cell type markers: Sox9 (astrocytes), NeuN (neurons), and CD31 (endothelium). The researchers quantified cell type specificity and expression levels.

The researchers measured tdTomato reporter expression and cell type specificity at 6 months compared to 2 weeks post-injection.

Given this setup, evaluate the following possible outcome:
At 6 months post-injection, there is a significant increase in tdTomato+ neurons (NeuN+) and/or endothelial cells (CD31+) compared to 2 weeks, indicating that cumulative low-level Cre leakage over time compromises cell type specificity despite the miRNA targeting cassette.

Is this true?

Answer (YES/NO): NO